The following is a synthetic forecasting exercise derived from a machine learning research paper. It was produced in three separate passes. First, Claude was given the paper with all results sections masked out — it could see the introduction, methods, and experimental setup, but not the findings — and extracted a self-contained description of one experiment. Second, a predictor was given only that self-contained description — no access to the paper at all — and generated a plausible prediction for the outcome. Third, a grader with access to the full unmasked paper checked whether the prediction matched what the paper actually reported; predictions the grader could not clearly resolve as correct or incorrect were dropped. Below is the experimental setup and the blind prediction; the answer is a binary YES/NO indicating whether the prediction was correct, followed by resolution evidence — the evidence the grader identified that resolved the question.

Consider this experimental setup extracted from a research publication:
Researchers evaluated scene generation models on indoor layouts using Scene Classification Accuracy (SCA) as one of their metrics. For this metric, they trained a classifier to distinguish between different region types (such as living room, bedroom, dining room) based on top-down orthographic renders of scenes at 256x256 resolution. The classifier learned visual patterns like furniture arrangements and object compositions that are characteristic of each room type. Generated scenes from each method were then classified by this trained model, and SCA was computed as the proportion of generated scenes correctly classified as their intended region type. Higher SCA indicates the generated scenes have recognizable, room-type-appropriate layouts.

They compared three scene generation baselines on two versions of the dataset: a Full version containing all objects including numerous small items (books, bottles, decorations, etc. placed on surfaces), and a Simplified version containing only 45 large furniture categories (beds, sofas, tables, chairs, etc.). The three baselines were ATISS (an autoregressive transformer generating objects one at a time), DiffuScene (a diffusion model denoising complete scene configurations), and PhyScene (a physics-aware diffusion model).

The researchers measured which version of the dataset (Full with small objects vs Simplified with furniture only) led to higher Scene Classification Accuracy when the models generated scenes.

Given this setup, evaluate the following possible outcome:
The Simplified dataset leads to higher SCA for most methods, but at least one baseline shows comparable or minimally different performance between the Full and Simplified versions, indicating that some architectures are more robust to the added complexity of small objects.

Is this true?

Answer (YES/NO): NO